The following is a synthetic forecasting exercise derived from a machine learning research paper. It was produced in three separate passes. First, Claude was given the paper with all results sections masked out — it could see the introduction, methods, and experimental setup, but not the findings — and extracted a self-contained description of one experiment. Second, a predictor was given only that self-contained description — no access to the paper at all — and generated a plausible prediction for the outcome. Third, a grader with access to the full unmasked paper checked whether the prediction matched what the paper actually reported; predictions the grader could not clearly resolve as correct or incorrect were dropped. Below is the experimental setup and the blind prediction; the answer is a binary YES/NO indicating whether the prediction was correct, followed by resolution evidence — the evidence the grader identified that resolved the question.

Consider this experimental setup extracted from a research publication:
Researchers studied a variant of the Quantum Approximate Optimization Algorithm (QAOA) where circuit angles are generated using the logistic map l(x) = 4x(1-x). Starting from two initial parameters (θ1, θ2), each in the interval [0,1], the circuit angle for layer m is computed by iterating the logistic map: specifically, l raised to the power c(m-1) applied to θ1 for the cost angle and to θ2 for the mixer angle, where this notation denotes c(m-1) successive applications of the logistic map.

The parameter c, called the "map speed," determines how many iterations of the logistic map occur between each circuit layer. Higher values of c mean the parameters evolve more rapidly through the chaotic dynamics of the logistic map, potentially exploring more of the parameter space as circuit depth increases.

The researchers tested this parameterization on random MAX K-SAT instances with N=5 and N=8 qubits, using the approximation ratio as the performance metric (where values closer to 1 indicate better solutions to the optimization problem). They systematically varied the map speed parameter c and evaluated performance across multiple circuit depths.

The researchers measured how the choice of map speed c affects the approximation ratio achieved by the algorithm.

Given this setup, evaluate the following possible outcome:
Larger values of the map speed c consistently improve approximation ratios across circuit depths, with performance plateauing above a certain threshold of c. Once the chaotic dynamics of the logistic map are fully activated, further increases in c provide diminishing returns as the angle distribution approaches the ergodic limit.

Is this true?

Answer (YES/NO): YES